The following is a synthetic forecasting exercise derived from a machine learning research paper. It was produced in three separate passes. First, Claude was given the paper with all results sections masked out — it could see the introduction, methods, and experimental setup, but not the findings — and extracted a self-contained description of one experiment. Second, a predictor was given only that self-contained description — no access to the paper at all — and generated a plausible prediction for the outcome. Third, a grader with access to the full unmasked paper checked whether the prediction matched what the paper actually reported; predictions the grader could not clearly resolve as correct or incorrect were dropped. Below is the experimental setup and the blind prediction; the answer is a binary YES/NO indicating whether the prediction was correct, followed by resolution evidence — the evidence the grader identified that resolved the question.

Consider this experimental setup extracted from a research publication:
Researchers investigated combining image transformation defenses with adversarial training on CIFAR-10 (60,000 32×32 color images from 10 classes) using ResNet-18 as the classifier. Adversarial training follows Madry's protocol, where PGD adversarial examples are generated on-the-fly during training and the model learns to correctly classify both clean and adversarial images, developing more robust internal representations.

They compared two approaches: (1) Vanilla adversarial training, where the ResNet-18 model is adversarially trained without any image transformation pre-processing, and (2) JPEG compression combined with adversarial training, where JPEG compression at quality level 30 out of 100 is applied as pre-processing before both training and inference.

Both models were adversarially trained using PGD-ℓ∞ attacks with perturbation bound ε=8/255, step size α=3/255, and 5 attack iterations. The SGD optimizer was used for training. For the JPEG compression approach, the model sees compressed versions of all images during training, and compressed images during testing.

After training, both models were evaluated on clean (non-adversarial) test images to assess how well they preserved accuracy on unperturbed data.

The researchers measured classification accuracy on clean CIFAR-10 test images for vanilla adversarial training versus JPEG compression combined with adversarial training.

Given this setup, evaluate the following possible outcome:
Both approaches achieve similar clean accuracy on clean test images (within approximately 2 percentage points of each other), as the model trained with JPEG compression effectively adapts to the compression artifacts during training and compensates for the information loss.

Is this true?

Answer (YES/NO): NO